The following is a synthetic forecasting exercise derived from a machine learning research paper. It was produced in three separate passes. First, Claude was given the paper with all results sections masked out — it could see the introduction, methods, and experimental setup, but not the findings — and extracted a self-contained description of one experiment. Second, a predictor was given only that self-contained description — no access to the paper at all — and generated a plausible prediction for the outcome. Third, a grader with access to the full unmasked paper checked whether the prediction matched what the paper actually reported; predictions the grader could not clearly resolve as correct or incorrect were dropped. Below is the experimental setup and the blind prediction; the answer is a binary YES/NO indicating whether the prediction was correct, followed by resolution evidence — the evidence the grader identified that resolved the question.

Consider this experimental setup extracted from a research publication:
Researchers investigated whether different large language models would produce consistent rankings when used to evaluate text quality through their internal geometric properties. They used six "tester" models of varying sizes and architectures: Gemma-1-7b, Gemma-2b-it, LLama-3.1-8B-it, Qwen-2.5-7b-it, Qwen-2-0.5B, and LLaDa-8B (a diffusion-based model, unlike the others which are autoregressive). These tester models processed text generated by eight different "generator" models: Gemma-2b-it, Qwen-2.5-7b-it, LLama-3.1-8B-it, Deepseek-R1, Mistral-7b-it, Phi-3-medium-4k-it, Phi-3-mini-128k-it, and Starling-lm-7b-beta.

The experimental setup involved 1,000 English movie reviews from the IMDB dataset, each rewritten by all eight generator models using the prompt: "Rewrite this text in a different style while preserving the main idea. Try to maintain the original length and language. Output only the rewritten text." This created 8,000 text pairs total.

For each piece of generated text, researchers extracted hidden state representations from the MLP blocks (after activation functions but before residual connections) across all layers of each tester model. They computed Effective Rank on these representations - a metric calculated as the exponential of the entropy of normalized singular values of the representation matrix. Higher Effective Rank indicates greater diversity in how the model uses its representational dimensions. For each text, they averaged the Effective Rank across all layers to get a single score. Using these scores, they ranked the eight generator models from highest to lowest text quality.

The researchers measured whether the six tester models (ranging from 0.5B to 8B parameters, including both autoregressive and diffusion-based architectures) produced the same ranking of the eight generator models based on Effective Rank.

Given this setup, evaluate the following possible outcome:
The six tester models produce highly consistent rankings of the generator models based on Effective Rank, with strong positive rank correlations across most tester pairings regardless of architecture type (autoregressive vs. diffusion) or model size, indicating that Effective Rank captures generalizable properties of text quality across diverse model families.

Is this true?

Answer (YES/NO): YES